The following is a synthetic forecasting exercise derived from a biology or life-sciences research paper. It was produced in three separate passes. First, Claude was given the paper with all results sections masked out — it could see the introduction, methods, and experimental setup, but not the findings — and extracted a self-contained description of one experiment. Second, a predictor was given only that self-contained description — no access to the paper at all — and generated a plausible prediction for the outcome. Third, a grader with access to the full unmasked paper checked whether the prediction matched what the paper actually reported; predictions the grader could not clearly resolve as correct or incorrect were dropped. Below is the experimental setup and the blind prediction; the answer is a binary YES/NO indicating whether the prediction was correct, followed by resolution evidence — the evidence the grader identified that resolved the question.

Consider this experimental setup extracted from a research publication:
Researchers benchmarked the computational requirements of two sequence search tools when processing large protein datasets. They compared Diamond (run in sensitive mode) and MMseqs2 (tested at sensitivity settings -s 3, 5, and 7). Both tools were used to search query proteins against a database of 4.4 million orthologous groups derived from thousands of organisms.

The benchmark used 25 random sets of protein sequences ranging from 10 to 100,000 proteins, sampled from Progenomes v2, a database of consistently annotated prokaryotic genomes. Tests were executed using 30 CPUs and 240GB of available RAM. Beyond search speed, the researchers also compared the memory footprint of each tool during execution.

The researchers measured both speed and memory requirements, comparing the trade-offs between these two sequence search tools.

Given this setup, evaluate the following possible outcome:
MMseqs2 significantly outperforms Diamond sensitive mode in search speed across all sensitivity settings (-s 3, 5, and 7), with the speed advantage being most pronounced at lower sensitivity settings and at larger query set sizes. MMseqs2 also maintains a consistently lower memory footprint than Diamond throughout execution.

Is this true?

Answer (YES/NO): NO